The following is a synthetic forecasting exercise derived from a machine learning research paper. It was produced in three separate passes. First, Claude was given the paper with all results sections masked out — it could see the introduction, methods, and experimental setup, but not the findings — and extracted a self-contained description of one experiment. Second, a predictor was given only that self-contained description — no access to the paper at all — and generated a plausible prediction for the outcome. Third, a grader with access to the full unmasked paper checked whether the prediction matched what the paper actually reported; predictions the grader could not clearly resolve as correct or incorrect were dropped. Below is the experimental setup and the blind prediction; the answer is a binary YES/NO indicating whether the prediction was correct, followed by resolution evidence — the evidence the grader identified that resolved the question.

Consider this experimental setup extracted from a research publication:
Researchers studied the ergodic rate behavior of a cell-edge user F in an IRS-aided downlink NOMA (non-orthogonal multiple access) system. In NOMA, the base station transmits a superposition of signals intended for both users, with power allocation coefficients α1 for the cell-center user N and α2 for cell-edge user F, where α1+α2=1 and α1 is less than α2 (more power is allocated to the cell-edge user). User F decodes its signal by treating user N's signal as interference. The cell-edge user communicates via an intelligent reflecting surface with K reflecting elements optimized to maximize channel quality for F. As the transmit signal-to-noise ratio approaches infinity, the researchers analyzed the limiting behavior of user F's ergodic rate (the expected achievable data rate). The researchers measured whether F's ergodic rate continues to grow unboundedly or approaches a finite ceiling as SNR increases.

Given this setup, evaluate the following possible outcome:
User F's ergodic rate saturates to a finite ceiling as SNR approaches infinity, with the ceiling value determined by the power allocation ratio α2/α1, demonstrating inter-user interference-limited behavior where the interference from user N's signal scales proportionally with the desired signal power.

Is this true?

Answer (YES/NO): YES